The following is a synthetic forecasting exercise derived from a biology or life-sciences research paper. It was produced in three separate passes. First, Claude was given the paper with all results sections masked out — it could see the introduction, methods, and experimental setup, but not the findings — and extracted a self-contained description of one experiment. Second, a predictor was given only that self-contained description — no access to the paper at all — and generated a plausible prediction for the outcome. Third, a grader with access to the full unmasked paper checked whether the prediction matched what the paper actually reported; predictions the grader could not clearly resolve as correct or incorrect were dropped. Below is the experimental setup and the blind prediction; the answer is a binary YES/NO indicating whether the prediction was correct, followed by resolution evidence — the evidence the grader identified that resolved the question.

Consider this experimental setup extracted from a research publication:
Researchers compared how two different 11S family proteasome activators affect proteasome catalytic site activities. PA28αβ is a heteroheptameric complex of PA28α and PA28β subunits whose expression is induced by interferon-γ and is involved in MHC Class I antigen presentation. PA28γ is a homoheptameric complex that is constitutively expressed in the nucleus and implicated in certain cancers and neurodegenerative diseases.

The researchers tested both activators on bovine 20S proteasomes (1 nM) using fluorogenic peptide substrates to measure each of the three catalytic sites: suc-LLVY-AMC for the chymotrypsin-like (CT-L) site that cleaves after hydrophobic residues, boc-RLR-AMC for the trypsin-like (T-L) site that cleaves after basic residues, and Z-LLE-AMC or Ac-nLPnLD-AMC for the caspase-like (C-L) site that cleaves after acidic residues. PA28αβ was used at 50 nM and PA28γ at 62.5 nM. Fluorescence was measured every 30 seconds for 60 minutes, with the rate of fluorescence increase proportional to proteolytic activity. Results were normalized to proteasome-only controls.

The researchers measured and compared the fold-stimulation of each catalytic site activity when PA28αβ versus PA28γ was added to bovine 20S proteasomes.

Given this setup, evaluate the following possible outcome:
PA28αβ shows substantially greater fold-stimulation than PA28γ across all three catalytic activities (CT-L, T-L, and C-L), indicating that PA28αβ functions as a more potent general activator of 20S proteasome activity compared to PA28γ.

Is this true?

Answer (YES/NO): NO